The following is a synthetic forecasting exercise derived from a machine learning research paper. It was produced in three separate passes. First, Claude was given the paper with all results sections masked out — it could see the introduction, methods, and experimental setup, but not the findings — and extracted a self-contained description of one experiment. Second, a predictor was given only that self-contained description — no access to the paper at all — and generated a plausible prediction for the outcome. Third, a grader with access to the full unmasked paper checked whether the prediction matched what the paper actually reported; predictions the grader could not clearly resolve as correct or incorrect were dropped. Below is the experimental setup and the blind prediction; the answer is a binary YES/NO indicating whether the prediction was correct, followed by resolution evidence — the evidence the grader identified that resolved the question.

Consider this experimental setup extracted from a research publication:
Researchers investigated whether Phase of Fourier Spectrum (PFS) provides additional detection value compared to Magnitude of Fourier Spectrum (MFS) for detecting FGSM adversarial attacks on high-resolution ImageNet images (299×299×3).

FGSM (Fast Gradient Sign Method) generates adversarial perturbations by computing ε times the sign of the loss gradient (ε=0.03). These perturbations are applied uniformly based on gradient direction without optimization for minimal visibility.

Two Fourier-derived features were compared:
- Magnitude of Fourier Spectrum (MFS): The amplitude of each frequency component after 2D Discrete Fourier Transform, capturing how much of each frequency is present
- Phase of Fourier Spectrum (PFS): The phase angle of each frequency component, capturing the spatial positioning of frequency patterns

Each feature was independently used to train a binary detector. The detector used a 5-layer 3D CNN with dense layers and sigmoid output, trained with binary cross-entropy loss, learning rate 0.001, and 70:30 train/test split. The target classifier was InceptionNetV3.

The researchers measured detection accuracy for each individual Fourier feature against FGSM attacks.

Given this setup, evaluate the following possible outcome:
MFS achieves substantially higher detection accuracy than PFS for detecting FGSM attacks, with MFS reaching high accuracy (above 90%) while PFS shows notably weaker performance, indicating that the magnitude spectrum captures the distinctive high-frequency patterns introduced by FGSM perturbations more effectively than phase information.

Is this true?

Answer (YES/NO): NO